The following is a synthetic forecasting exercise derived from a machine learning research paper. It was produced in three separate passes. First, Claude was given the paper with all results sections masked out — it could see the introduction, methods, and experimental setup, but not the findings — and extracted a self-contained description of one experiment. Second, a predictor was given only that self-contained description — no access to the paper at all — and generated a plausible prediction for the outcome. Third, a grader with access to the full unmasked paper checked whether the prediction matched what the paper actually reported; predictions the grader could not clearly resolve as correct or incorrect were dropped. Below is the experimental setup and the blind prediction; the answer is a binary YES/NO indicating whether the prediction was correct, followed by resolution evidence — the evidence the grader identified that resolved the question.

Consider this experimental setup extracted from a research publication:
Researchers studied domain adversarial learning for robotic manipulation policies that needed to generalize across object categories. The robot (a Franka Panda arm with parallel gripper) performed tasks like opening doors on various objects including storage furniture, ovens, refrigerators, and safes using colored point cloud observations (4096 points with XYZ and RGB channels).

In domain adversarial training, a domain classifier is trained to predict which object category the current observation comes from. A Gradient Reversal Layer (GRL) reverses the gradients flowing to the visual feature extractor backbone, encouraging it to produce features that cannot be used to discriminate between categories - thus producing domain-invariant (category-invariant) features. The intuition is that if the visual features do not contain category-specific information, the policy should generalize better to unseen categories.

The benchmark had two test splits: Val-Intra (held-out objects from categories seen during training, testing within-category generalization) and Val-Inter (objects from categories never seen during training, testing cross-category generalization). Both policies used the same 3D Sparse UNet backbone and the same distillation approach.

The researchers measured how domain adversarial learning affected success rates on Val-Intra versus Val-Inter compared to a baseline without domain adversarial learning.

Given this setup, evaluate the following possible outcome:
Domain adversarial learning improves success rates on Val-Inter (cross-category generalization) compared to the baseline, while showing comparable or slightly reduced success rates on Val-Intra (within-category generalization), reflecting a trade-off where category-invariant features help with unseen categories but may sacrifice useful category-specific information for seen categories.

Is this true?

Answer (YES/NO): NO